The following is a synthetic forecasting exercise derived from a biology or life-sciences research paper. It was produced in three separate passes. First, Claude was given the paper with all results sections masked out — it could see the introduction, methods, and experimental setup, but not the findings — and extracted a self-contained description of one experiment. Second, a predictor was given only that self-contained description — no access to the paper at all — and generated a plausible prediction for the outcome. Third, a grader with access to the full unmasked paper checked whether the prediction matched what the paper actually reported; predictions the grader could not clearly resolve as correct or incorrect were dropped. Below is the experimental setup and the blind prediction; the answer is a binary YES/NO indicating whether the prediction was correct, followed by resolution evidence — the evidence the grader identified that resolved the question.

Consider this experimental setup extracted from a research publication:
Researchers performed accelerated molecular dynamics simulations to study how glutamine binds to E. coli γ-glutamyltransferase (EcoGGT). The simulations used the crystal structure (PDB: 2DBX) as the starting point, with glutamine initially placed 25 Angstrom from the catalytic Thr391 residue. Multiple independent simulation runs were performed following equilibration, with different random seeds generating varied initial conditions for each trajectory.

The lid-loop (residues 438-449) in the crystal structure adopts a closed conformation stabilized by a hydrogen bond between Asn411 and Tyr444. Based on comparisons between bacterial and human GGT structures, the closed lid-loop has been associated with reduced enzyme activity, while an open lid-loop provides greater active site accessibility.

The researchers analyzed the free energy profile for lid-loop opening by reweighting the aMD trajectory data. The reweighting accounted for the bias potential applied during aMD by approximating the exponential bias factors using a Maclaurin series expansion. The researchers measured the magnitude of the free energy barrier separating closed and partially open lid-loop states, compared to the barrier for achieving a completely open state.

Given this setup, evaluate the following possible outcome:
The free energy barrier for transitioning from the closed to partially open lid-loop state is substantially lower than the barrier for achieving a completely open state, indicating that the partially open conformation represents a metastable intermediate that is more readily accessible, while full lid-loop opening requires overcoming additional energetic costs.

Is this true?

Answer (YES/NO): YES